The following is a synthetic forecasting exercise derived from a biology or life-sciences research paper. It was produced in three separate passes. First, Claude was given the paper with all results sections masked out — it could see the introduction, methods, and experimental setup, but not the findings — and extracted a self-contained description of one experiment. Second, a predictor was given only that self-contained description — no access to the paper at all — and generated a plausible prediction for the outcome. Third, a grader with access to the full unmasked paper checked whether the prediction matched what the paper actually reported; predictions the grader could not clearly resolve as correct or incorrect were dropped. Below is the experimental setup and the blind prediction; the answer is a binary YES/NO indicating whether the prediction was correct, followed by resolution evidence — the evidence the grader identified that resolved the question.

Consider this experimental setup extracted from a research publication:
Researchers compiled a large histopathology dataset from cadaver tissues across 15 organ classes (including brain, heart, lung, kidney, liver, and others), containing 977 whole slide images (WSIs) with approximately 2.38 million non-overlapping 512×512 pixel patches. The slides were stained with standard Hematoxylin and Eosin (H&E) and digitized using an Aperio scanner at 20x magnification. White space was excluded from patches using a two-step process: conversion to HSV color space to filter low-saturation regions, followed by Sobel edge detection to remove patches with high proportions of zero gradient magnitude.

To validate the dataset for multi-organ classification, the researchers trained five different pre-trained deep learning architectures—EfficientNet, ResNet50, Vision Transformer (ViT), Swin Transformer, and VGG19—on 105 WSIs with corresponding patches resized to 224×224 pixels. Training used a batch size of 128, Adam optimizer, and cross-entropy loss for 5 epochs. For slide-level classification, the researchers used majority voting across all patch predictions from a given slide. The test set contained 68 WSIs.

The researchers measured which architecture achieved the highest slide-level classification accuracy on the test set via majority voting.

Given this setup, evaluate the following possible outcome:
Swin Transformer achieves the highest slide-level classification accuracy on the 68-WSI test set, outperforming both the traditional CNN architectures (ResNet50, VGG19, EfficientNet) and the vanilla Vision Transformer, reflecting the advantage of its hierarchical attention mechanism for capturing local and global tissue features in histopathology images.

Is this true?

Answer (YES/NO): NO